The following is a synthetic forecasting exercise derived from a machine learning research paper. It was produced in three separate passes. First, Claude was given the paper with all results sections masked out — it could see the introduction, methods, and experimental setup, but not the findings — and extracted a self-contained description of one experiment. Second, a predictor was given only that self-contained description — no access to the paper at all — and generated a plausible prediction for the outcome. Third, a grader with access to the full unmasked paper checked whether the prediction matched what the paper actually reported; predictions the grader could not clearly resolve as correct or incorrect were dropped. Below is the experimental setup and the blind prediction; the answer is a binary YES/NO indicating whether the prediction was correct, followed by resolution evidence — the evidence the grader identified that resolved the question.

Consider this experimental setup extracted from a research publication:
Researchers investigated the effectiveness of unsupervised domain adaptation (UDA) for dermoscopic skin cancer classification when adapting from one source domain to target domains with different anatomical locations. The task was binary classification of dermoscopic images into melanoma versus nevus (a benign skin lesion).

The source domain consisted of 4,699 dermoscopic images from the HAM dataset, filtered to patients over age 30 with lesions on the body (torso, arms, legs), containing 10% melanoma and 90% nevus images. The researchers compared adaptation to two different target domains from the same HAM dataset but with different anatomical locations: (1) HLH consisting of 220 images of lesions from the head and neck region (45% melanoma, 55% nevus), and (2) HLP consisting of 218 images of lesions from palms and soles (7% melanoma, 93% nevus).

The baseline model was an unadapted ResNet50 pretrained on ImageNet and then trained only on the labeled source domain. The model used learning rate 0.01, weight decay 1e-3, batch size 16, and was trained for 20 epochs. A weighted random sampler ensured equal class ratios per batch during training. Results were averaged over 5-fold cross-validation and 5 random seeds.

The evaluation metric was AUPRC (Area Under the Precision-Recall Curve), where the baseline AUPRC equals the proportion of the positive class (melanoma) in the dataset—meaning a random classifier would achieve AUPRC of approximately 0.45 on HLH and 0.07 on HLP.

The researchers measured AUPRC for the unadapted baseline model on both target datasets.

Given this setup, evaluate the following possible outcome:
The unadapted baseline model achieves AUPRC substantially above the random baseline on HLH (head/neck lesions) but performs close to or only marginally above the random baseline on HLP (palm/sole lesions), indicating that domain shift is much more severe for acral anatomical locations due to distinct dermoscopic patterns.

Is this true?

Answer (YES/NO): NO